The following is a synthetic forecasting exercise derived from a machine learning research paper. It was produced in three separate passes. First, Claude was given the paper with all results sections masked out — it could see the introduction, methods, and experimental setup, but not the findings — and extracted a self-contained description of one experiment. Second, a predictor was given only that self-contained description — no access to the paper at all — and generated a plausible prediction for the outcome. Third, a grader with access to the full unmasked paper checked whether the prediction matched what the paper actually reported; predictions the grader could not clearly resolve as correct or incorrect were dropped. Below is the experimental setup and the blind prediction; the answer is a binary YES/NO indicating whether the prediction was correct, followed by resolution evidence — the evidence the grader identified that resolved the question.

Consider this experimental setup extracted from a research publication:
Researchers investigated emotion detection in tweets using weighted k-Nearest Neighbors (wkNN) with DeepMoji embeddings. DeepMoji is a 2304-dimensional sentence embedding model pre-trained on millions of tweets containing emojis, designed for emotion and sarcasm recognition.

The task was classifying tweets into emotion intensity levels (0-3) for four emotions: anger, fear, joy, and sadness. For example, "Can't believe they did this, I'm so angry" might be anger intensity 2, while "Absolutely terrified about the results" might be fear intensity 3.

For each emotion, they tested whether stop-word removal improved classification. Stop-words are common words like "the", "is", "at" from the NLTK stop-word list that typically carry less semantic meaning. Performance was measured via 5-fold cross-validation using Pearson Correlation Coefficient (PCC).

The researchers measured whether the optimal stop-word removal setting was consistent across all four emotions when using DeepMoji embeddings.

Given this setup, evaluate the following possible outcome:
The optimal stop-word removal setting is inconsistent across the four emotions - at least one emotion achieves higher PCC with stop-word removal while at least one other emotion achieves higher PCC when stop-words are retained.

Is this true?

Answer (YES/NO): YES